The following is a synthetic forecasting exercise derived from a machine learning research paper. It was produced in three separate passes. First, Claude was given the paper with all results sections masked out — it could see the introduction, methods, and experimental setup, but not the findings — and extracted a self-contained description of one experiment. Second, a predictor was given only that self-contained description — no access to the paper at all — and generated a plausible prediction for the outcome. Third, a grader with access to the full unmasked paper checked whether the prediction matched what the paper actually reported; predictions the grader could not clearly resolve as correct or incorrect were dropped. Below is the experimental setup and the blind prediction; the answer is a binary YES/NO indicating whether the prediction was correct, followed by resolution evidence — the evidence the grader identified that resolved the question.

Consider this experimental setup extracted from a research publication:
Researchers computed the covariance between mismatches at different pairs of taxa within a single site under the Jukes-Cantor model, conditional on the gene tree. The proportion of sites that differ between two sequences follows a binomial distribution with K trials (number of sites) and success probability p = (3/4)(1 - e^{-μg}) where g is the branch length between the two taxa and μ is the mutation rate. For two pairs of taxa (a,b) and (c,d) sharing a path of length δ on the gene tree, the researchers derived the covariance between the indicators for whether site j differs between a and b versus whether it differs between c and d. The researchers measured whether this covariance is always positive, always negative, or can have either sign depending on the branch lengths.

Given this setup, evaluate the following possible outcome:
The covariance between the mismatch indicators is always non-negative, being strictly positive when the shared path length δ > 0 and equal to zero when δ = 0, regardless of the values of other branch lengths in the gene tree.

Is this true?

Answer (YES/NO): YES